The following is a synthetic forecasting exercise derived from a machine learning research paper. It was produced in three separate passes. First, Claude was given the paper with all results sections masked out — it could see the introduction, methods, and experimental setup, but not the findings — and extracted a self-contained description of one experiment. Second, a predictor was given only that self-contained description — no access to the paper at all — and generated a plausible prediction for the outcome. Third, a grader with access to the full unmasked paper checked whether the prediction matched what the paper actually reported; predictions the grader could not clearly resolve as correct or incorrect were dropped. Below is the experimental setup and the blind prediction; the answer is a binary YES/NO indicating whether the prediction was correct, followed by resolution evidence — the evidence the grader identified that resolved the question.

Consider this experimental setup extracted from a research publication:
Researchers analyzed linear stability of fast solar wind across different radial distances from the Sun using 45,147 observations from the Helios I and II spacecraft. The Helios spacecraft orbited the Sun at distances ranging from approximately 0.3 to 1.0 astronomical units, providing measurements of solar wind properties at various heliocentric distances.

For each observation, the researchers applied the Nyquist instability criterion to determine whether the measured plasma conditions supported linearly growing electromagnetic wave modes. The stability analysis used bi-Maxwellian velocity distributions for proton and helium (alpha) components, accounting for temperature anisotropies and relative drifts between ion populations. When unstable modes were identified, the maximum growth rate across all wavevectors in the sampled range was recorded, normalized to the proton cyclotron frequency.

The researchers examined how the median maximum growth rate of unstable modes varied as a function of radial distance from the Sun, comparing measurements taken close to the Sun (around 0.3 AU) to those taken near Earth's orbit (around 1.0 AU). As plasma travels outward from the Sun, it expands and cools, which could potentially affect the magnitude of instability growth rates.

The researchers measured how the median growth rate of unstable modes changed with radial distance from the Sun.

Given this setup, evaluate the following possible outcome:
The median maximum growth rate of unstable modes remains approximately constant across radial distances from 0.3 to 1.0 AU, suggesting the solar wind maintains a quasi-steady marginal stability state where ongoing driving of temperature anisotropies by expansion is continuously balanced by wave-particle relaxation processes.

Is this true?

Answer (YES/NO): YES